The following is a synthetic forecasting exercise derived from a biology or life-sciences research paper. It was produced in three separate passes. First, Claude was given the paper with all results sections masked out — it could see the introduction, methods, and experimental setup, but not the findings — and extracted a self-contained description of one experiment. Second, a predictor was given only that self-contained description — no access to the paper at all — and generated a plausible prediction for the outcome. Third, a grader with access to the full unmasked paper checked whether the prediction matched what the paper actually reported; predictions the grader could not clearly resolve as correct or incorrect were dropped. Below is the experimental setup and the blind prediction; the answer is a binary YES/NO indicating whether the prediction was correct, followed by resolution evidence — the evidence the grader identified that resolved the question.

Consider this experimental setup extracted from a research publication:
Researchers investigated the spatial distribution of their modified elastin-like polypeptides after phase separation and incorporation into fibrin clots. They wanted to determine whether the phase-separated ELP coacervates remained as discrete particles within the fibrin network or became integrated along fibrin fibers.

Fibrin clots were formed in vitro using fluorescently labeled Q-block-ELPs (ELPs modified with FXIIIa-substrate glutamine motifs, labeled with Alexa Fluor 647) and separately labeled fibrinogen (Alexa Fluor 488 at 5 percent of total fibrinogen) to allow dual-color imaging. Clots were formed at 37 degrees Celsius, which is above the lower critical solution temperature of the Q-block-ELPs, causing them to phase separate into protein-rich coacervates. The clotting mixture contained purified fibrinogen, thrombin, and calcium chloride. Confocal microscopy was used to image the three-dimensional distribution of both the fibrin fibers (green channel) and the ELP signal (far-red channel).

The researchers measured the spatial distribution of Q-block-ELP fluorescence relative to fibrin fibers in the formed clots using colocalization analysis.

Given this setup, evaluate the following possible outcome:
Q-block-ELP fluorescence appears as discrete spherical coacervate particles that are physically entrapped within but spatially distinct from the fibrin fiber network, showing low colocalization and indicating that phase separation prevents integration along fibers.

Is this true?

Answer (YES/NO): NO